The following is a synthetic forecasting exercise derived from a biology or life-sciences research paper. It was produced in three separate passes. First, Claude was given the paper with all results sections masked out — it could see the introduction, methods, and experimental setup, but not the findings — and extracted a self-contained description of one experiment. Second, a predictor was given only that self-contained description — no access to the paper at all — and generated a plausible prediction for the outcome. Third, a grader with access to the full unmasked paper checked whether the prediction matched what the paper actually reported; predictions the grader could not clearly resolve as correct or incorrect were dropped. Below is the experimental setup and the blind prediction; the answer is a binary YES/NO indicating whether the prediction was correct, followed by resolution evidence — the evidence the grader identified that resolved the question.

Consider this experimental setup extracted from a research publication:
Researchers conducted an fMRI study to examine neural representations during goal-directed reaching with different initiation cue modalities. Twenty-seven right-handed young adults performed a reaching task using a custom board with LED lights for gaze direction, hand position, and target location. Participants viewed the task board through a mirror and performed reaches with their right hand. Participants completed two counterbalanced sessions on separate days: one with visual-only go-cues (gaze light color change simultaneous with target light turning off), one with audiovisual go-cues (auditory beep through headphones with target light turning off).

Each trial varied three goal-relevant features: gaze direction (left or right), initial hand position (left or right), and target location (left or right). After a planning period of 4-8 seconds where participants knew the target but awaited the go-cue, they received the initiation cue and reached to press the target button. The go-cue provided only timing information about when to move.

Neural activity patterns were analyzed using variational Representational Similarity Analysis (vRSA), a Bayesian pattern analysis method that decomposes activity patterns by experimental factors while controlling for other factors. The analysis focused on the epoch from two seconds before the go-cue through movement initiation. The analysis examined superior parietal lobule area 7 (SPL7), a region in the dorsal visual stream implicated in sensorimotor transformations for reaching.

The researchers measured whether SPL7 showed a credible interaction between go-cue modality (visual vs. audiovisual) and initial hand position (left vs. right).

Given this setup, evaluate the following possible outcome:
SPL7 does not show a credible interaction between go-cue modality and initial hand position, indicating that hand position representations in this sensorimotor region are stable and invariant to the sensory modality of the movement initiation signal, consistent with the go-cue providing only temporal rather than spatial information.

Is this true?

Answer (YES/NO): YES